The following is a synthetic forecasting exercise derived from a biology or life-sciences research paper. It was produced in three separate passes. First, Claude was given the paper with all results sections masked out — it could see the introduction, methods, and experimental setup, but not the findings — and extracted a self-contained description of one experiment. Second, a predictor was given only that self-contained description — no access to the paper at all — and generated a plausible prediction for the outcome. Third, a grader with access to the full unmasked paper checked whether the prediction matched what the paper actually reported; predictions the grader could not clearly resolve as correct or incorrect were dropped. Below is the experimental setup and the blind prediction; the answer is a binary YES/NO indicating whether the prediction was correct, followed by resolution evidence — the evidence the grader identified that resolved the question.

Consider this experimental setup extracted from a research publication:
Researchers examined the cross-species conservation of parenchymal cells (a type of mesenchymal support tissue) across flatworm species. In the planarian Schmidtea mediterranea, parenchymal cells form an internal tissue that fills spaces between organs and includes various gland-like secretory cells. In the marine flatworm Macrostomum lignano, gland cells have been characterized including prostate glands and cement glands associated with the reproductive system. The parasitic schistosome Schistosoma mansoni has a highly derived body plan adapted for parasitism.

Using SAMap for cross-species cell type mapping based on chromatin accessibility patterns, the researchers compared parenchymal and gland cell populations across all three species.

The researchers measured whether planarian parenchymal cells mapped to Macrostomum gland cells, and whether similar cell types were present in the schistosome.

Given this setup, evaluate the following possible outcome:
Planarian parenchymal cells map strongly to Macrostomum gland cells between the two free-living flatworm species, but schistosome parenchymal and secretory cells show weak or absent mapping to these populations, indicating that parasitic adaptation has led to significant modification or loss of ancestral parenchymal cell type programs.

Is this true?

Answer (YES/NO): YES